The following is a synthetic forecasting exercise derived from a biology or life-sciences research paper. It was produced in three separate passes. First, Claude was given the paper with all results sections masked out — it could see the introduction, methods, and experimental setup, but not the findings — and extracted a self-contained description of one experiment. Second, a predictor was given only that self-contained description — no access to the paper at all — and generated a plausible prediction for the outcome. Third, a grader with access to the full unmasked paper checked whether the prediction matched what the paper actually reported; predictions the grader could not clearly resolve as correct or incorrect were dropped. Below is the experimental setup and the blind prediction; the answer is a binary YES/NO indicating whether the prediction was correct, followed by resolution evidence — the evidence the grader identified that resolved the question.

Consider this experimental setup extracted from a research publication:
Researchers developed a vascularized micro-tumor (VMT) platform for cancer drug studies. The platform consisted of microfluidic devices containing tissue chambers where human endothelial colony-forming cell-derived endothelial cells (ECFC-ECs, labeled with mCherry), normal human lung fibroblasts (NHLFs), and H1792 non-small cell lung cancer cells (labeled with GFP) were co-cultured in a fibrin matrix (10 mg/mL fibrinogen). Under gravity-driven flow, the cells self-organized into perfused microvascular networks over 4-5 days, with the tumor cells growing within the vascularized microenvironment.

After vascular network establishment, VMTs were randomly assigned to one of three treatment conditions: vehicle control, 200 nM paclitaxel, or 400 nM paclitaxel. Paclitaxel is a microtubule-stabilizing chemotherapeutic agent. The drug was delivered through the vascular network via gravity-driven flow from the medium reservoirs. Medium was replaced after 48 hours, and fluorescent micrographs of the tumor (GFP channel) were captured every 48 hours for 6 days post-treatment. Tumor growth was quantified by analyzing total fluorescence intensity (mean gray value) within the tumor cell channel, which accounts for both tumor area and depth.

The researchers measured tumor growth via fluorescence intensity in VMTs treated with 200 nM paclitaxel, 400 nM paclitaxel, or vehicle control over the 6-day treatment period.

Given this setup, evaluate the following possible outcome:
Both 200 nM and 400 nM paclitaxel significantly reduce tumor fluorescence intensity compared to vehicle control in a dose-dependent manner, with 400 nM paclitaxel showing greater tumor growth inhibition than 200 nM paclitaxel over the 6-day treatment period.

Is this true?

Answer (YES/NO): NO